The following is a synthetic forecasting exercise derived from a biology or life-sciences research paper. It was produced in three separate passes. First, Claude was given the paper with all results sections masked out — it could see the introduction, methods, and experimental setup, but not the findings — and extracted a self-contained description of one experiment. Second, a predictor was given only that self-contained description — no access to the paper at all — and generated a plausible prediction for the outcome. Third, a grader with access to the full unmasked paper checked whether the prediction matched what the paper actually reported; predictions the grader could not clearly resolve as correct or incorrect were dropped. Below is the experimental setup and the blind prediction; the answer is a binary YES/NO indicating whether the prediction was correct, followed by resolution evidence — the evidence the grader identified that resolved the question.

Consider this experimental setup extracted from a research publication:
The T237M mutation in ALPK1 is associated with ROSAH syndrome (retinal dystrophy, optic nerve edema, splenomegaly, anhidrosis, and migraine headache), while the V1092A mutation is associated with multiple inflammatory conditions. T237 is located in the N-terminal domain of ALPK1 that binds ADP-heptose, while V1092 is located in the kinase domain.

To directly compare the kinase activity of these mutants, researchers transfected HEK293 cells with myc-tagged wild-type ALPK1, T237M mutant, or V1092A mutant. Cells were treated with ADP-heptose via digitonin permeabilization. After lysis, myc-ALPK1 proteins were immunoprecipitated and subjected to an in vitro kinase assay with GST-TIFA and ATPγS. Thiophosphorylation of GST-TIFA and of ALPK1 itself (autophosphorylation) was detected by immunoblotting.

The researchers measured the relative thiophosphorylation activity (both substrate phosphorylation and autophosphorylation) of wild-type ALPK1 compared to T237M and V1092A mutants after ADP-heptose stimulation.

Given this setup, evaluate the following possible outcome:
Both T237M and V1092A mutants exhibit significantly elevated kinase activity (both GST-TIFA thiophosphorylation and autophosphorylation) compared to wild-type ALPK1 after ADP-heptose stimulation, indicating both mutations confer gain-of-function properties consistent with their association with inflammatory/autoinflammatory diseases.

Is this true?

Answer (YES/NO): YES